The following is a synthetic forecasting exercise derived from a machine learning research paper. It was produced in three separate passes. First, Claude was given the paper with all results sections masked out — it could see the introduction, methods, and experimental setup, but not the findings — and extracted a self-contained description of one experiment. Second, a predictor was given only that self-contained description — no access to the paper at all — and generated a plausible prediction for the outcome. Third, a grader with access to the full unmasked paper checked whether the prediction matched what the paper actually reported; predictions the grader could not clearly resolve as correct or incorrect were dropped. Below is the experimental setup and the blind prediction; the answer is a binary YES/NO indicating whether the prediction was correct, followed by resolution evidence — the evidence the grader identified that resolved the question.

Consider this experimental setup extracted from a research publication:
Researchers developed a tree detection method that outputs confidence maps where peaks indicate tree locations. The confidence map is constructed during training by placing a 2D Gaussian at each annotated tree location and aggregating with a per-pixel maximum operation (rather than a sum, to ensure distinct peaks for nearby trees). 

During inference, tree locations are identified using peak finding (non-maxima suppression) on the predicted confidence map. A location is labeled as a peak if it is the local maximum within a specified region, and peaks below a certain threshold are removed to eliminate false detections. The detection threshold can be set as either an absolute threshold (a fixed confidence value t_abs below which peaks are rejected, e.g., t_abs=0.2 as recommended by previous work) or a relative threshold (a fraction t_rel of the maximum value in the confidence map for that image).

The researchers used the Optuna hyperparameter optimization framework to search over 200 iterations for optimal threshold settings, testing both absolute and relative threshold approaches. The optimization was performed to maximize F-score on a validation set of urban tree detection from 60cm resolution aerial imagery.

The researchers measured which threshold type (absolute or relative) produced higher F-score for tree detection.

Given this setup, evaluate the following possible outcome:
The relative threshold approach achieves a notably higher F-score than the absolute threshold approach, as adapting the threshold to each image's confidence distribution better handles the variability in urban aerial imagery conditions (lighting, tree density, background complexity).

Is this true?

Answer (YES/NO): YES